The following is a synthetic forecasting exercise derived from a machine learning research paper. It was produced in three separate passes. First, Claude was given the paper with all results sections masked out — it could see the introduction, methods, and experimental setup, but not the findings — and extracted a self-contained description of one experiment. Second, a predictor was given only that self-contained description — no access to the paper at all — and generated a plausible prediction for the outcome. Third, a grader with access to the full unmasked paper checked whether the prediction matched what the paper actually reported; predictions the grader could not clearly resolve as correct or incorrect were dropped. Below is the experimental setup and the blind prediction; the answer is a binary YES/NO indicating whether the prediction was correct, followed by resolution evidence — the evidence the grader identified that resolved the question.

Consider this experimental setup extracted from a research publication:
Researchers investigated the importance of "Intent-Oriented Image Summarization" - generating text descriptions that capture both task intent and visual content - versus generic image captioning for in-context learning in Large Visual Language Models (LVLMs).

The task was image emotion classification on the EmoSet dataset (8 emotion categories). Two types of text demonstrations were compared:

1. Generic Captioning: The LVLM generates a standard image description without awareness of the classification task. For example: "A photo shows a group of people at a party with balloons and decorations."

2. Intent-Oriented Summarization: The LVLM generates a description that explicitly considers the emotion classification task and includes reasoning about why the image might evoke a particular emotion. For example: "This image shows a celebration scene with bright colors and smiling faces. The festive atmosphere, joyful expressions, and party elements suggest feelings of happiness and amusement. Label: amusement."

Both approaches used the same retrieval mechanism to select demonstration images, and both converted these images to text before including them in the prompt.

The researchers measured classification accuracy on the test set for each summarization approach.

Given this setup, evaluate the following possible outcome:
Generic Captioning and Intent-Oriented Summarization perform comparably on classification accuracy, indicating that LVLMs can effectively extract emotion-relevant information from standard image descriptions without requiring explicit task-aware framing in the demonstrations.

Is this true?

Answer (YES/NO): NO